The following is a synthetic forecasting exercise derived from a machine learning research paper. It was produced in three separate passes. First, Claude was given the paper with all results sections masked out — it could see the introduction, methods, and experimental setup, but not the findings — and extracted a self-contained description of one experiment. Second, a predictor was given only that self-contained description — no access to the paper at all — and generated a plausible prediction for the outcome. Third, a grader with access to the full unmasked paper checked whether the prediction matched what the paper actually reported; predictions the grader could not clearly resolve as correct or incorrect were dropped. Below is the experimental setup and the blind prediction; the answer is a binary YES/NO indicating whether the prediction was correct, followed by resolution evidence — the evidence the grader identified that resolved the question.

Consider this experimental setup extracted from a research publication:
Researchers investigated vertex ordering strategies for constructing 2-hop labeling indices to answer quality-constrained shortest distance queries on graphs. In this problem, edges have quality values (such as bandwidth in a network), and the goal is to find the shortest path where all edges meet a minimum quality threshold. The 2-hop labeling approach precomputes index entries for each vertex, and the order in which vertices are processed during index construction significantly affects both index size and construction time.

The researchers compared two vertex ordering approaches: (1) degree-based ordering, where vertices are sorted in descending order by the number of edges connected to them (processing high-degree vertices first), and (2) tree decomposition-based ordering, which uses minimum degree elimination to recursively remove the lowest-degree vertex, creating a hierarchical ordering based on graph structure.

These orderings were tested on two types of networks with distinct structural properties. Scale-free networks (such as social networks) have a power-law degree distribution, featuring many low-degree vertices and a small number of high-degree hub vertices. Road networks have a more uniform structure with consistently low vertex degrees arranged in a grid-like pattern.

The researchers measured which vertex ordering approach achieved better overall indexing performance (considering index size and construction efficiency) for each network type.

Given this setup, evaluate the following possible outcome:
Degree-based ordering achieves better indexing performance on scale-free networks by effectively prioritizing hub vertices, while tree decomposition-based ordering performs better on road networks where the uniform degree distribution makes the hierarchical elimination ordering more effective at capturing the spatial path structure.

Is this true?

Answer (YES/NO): YES